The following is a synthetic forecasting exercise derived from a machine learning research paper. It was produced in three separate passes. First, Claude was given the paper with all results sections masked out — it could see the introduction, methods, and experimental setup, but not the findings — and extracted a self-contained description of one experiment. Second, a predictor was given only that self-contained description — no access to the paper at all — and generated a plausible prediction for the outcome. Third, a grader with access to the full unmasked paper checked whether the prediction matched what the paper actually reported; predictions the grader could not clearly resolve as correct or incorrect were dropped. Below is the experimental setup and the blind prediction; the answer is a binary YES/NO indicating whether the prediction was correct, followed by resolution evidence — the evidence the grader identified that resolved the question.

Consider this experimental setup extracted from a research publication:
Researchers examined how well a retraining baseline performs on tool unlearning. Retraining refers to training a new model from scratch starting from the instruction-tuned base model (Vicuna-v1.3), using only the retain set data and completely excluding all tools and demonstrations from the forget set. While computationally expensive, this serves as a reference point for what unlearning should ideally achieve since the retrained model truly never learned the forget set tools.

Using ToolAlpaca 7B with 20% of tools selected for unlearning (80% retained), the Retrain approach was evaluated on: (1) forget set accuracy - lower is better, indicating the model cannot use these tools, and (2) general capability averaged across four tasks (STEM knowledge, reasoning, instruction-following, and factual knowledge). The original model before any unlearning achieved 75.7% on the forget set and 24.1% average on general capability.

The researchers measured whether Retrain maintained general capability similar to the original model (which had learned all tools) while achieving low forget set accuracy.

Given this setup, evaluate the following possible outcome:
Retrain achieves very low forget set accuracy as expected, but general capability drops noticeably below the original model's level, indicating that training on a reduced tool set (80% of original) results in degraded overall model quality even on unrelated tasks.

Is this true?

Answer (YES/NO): NO